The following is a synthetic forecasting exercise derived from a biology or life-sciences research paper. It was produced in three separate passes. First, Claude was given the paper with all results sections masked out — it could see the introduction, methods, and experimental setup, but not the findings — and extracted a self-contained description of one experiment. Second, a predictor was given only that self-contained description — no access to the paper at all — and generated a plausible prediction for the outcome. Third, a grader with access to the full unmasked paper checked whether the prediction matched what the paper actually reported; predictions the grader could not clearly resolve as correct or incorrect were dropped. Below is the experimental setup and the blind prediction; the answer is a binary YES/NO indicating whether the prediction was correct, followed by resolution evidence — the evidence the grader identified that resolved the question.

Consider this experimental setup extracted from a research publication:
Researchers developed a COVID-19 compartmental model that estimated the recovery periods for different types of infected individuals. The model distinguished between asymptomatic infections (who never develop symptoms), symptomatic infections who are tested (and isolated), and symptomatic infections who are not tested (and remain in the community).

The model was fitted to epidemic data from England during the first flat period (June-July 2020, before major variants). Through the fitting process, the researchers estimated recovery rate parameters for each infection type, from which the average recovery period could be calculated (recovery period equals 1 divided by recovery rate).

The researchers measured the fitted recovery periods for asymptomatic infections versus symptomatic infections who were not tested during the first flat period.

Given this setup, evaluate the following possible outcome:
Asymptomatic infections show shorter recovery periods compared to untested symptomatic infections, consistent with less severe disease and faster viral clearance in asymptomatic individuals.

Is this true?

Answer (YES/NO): NO